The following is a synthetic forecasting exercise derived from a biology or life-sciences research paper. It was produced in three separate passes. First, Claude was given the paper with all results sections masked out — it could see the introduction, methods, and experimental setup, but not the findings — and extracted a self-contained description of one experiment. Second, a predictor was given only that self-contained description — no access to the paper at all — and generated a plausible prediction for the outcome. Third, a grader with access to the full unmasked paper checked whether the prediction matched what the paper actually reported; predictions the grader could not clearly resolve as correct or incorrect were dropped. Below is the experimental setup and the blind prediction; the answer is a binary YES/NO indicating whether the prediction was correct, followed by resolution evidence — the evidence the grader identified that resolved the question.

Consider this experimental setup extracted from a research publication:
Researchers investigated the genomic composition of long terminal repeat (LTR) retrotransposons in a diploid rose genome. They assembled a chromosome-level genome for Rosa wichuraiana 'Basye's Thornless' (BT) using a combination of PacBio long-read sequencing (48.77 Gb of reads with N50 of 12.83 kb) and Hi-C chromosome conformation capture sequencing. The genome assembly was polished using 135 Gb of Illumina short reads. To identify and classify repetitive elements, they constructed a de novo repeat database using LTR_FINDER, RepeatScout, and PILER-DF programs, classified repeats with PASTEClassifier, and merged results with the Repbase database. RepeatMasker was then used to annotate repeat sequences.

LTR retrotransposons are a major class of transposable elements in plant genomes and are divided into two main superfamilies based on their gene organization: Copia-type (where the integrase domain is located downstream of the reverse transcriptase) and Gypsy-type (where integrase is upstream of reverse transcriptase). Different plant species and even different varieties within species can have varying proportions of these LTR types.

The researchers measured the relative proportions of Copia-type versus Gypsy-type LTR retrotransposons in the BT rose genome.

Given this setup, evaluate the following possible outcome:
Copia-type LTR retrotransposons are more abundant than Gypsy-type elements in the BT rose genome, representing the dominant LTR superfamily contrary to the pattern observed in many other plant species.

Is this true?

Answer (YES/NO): YES